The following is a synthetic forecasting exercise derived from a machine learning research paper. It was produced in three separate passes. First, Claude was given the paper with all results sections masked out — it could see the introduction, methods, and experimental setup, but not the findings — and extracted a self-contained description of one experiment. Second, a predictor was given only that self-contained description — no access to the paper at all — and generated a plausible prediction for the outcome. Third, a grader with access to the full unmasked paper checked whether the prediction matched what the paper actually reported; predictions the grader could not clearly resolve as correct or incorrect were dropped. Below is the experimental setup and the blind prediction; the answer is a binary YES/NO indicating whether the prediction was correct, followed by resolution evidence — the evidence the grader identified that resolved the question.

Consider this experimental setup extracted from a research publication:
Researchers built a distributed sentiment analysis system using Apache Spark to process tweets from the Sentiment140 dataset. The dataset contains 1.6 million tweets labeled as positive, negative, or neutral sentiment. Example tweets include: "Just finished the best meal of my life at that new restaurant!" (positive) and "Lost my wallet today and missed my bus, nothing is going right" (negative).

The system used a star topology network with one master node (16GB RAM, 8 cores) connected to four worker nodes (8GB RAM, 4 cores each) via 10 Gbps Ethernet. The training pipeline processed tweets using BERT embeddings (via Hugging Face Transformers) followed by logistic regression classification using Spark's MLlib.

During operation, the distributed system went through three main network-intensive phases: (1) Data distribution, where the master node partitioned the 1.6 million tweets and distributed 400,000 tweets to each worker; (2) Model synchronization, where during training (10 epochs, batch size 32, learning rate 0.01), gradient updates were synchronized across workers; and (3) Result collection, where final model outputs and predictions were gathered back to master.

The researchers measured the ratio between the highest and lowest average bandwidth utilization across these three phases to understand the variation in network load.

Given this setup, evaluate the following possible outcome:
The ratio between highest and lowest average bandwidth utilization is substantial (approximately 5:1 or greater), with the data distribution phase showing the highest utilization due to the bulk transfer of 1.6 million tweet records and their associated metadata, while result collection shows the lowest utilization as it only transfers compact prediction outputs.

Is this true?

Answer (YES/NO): NO